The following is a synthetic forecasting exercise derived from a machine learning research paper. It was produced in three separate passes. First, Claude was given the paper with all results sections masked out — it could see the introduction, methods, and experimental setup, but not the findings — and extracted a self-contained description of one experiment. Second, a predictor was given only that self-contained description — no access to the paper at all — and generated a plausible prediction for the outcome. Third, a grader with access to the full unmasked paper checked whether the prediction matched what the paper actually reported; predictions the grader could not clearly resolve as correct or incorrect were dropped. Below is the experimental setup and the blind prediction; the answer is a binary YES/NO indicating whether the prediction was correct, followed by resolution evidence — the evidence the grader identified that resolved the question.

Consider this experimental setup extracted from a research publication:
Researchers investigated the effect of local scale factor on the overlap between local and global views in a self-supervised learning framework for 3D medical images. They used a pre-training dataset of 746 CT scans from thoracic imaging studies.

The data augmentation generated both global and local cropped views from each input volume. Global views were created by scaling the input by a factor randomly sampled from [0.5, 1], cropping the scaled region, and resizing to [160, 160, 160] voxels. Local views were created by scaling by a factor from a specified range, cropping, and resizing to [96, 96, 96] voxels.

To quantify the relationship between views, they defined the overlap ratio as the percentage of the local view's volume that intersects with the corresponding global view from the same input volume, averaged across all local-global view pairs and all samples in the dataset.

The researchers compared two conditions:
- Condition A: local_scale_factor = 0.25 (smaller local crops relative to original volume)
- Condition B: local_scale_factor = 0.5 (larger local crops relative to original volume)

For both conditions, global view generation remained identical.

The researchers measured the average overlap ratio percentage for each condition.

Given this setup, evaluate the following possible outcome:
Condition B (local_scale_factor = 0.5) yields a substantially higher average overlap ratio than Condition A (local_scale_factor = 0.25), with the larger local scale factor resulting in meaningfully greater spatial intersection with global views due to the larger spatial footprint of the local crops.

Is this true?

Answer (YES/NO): NO